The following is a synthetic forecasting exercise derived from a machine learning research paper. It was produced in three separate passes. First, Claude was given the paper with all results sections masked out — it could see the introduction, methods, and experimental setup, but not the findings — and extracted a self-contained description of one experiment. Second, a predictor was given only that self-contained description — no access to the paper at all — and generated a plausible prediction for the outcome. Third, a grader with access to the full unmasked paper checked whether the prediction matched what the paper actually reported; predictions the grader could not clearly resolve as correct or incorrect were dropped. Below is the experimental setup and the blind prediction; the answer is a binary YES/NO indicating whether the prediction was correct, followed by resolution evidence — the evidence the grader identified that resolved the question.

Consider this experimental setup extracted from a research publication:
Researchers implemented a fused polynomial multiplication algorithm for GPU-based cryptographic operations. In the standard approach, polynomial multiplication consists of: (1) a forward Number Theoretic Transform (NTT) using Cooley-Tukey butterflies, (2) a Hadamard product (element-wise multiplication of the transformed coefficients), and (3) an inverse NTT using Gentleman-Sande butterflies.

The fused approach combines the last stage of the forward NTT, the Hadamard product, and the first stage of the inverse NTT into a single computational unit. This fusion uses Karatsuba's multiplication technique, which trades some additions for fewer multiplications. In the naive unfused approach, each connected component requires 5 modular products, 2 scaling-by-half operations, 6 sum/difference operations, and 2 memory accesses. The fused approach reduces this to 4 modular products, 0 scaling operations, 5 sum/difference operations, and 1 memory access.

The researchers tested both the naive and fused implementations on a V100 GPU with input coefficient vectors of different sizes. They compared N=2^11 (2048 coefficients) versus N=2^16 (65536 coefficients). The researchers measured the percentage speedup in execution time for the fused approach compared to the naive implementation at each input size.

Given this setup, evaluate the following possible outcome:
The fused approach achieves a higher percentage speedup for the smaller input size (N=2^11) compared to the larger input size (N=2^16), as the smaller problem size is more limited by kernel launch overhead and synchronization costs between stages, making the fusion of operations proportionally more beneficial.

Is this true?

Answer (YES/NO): YES